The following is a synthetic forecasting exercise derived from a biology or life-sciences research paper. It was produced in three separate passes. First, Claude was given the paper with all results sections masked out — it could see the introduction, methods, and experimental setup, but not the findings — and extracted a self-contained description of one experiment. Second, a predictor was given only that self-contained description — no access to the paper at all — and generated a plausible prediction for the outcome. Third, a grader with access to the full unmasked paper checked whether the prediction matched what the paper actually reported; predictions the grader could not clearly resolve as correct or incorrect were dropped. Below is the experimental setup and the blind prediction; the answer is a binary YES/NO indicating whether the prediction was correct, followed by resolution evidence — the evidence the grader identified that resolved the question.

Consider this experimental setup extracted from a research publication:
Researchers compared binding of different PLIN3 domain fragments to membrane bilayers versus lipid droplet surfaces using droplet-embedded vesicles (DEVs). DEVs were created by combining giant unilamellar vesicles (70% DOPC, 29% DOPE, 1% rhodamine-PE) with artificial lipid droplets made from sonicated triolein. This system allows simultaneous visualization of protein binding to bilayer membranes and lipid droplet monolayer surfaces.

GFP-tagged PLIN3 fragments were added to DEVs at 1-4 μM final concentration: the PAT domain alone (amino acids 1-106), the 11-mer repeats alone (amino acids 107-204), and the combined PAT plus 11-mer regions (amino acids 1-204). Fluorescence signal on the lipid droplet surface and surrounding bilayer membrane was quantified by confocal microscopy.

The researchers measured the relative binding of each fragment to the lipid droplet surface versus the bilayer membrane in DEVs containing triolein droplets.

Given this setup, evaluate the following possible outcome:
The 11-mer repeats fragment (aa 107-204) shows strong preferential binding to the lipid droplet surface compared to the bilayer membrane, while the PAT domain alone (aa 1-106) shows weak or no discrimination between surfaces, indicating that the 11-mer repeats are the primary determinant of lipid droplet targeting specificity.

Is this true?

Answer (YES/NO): NO